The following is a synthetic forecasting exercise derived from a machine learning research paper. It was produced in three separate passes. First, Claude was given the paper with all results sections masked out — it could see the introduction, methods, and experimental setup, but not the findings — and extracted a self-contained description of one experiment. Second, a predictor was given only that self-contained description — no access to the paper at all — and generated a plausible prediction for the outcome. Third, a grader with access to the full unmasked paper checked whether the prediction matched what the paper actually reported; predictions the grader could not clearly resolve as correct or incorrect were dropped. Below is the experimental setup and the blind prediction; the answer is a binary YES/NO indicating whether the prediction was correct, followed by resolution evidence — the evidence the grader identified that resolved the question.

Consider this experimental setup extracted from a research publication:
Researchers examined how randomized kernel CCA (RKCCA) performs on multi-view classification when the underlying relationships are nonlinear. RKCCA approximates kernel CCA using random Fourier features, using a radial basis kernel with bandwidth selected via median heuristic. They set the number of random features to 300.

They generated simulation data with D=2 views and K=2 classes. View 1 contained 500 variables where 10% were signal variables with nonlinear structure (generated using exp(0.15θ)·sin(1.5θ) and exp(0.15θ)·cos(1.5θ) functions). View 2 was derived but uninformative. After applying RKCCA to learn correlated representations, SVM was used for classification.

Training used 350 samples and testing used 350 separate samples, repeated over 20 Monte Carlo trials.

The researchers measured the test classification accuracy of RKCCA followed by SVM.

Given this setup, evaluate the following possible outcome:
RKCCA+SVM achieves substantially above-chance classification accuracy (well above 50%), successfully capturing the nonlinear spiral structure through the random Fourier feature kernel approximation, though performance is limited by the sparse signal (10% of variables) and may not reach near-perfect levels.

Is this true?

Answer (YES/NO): NO